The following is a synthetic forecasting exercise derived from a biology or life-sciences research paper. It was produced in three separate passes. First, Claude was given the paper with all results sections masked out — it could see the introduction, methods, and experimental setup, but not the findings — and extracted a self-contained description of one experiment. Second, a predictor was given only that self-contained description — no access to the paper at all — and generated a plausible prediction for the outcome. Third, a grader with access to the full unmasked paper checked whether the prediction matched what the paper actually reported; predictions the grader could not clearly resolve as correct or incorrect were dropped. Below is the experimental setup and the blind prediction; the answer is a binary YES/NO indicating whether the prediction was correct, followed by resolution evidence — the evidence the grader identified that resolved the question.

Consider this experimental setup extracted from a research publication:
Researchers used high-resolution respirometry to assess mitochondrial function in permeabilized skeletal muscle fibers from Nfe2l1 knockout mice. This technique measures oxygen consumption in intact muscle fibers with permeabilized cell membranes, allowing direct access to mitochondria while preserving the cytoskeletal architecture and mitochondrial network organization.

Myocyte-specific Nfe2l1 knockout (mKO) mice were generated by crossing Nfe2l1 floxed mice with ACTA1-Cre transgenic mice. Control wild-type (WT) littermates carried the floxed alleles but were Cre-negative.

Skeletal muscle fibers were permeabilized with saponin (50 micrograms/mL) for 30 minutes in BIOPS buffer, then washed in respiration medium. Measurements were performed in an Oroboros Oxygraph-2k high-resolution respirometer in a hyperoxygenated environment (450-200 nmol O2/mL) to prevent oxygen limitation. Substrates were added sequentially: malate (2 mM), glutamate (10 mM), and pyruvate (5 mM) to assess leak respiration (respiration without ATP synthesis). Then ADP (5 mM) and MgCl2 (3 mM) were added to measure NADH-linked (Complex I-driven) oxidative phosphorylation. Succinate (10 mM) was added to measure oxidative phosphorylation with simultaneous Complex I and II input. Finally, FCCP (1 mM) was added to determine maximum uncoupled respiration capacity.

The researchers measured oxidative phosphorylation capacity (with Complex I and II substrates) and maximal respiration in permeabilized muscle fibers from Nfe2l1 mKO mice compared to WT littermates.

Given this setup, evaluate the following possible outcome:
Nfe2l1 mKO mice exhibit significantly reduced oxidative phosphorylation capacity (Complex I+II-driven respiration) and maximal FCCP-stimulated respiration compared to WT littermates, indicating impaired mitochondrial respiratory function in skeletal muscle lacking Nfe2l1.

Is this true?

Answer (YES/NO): YES